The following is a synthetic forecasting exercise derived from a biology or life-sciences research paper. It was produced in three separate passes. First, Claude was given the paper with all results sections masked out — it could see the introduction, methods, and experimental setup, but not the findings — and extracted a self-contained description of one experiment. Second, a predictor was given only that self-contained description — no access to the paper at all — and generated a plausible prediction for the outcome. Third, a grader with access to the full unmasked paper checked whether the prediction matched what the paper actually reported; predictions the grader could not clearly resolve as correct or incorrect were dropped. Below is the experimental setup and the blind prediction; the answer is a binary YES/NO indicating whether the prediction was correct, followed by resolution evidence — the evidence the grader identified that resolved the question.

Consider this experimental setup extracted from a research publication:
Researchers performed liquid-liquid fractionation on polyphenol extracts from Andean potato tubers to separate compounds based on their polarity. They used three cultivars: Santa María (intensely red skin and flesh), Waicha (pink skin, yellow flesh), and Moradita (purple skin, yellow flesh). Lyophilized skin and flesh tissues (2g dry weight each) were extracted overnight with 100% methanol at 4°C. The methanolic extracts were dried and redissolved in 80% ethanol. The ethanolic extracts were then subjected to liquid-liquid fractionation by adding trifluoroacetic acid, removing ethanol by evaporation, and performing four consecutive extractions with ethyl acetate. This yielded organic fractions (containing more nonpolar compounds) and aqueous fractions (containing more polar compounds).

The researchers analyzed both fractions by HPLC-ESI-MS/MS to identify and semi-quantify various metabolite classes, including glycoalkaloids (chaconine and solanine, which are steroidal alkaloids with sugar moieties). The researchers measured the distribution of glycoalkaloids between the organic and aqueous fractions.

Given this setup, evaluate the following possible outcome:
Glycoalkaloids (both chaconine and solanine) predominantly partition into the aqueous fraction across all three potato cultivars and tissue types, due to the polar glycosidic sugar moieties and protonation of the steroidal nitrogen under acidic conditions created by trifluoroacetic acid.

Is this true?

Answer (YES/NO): YES